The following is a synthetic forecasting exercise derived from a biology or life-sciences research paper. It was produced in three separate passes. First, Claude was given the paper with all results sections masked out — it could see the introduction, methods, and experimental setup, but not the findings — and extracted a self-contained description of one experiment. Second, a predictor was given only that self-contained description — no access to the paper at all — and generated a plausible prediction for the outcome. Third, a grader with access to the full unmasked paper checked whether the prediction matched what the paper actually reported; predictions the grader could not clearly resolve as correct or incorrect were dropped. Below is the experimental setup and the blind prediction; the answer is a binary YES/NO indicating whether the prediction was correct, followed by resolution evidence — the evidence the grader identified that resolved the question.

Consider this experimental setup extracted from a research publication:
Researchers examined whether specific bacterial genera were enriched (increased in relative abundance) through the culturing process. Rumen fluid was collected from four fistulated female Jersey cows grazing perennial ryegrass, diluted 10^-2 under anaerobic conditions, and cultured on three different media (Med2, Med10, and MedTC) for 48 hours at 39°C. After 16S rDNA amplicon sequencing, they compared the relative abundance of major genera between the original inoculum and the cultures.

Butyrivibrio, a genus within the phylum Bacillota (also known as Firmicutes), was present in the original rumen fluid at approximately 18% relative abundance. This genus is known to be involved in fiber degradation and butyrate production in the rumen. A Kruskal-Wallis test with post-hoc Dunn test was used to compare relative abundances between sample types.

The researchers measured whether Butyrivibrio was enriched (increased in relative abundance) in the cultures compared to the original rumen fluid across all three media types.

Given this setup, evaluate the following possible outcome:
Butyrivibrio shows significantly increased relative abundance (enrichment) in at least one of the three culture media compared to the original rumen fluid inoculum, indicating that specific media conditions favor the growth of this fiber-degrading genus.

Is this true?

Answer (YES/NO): NO